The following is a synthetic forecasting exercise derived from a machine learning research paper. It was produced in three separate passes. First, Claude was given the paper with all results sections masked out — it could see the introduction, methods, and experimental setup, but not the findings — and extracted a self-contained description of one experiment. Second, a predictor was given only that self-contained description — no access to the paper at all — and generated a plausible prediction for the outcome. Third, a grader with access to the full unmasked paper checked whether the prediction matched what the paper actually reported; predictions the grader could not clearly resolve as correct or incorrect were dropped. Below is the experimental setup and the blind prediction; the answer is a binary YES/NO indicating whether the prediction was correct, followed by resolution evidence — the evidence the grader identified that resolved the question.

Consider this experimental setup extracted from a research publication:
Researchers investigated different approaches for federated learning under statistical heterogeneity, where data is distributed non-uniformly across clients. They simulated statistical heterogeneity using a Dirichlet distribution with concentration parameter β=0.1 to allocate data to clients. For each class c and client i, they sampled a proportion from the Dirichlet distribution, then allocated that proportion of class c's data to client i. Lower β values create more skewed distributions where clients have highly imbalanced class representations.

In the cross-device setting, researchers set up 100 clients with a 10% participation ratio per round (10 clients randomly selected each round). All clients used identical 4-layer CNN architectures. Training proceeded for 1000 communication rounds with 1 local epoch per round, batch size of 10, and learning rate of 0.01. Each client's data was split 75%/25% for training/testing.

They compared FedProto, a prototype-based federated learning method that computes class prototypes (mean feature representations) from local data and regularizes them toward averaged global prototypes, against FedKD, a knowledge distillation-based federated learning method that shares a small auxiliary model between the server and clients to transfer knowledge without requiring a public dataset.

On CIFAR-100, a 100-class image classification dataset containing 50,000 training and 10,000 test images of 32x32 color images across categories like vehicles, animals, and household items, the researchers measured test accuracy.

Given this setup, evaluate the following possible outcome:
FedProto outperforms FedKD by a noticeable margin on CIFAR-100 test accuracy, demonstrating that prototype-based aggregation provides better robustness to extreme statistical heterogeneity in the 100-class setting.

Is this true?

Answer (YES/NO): NO